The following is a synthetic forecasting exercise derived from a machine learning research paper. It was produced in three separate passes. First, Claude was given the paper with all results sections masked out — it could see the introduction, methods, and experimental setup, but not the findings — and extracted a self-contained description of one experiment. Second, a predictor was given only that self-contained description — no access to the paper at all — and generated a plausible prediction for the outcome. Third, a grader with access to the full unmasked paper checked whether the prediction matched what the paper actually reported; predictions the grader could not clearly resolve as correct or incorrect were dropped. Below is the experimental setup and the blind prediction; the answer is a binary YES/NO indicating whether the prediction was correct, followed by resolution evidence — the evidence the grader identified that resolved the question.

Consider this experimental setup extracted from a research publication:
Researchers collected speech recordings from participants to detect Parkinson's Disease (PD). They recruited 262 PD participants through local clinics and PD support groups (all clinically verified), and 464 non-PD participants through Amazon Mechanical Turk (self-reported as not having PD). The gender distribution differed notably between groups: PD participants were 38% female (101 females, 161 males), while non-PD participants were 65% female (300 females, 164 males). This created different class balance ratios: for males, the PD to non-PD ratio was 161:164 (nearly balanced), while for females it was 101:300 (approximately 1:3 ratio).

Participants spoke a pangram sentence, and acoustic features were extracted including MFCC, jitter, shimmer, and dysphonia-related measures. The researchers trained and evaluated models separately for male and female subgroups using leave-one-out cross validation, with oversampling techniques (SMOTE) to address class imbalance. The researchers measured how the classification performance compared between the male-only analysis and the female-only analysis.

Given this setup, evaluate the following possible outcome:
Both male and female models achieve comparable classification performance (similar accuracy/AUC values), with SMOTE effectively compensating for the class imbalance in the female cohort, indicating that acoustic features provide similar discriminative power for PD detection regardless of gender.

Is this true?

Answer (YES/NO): NO